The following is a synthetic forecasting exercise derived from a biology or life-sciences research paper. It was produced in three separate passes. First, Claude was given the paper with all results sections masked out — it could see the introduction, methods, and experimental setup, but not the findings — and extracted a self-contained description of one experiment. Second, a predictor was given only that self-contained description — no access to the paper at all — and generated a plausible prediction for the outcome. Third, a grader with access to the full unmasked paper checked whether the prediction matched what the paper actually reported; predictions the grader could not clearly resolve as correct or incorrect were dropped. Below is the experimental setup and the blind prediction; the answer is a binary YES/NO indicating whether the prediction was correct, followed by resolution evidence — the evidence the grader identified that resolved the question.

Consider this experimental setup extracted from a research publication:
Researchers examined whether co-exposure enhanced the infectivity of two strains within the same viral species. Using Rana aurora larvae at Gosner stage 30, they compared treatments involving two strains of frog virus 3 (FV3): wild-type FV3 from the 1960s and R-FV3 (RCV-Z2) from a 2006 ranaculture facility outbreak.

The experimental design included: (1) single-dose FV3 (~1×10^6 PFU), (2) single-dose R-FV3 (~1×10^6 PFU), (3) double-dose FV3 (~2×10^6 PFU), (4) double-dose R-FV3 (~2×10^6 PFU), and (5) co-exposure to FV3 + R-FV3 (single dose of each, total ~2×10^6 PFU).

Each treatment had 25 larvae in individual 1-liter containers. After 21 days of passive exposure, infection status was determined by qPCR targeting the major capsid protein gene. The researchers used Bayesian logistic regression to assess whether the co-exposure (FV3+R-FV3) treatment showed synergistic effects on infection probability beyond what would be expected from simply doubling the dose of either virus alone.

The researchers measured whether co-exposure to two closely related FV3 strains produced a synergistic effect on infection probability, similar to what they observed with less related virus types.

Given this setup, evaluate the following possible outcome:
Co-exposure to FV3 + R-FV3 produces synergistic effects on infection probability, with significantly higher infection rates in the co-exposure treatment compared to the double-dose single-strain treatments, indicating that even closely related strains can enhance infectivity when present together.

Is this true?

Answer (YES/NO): NO